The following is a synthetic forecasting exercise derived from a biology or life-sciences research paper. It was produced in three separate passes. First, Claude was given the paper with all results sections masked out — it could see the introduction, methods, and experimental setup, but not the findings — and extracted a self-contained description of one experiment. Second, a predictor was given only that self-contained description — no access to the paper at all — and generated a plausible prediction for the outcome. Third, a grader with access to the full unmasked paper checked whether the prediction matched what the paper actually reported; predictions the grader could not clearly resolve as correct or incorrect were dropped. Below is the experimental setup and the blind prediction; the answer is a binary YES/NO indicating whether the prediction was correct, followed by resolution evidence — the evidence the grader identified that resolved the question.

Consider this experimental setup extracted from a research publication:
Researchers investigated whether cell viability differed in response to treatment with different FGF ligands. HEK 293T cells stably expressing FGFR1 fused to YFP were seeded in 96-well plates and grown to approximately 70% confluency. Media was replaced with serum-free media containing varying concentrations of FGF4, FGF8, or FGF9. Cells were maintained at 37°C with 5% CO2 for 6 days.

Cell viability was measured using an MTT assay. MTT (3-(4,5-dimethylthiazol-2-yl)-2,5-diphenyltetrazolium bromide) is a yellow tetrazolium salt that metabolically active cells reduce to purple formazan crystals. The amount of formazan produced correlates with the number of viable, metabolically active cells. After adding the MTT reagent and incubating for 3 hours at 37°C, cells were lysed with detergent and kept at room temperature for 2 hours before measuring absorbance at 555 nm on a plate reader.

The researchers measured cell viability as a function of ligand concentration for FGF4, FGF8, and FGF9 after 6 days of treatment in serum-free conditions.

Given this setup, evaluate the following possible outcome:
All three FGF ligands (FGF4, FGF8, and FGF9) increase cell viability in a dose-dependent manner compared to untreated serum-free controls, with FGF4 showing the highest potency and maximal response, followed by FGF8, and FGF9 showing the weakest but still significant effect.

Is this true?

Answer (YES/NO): NO